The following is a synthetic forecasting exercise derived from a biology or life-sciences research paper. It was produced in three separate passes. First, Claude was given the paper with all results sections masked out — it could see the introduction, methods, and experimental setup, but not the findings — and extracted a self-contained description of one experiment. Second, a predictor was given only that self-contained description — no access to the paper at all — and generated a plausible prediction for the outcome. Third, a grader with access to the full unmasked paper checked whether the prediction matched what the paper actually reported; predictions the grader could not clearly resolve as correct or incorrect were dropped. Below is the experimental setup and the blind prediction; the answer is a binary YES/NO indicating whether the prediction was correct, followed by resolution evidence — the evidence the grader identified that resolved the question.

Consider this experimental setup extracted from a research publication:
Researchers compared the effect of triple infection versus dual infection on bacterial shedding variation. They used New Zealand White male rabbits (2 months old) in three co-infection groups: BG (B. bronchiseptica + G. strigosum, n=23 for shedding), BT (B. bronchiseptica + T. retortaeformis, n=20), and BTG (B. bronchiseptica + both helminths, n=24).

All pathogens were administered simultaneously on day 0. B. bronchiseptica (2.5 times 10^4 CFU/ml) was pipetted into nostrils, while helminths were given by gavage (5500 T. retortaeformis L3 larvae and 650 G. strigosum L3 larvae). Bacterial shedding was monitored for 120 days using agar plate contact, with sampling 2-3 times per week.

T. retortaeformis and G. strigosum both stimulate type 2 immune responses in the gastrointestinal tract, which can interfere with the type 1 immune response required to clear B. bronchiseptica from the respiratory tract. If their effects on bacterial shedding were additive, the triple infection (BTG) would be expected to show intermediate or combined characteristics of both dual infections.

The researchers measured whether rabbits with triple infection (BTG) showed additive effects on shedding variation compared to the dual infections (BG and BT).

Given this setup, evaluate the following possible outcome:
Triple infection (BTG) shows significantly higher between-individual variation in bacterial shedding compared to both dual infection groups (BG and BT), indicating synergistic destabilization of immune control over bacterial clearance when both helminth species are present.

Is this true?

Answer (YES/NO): NO